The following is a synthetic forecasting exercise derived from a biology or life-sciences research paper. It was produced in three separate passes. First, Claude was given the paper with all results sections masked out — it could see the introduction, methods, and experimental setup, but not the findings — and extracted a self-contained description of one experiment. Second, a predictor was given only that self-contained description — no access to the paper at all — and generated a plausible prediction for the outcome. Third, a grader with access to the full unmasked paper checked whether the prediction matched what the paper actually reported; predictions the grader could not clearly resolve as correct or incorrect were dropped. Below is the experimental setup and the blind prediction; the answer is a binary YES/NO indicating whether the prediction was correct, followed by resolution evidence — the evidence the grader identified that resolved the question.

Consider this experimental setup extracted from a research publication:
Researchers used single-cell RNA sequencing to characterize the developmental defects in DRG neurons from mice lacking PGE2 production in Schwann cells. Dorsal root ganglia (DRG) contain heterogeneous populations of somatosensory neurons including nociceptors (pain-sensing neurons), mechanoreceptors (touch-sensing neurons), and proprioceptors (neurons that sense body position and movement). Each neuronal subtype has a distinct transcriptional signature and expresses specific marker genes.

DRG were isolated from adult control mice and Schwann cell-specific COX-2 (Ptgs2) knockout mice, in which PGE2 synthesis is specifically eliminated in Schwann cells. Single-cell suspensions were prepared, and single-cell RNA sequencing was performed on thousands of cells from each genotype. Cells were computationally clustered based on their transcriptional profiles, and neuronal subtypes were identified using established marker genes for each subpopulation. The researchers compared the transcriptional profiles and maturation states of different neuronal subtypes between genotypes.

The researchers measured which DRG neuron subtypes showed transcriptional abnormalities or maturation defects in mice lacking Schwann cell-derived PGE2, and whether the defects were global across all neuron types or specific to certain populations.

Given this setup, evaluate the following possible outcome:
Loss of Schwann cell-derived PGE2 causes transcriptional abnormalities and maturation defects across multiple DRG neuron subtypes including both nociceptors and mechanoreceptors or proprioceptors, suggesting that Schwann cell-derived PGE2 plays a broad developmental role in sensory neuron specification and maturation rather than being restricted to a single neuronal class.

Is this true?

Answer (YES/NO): YES